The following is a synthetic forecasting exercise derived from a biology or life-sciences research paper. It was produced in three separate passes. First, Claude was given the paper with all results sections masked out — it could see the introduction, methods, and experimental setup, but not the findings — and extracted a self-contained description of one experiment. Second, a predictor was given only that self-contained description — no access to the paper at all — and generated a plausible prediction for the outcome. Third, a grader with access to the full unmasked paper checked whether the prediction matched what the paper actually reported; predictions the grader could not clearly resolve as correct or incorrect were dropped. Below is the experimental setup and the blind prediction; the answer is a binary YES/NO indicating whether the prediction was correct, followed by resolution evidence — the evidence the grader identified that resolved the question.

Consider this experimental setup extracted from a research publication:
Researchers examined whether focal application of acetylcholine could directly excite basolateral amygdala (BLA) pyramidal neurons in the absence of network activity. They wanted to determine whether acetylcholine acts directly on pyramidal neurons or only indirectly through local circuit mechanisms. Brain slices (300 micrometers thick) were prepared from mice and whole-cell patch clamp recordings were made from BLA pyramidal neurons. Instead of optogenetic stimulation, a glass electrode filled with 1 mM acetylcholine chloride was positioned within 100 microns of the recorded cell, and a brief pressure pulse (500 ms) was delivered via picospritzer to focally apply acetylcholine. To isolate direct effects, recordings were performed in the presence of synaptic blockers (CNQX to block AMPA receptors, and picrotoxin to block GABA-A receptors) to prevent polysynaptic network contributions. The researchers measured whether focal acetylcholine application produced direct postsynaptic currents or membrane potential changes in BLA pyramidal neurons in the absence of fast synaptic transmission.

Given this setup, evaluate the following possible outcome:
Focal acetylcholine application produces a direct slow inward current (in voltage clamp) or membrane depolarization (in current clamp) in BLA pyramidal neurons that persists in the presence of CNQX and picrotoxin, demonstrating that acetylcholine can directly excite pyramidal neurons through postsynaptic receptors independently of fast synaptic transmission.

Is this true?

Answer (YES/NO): NO